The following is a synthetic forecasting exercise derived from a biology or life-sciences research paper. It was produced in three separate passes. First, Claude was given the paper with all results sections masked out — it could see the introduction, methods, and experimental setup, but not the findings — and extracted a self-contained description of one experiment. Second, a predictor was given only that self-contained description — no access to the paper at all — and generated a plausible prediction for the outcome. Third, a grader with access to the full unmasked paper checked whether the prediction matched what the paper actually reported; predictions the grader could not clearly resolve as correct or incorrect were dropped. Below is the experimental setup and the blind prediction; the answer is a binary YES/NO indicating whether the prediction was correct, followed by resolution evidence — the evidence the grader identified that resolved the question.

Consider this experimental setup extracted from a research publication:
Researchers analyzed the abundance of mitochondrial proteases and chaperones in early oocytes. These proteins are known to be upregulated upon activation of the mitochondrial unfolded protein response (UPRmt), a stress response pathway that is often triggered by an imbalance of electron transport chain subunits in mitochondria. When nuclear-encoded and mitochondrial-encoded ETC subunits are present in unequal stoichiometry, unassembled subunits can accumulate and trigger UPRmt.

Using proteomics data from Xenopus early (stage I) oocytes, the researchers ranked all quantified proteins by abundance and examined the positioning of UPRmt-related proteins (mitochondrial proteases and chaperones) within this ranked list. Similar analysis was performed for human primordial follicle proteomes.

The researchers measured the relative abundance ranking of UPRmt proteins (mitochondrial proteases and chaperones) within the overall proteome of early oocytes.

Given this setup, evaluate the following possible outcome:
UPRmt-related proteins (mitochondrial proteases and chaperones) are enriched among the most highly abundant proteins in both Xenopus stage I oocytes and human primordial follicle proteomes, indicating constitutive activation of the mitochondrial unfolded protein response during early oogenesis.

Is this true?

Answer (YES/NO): YES